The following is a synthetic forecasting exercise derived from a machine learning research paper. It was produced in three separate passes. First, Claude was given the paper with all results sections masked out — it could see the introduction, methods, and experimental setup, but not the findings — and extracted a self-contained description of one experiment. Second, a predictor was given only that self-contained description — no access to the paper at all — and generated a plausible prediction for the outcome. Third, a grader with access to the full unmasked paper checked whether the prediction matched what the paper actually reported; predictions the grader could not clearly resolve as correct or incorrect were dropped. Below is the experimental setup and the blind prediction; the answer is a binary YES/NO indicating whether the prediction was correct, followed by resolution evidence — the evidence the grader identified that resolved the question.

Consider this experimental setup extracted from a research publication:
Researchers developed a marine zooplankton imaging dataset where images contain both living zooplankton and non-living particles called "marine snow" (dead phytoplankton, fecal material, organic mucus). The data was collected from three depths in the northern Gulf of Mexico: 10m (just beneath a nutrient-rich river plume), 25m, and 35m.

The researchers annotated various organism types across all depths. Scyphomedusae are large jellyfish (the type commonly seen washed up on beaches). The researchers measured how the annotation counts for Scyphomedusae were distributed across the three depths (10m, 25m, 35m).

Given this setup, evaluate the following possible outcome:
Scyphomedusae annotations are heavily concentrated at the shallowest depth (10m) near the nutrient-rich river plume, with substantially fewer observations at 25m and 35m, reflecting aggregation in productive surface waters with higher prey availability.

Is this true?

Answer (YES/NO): YES